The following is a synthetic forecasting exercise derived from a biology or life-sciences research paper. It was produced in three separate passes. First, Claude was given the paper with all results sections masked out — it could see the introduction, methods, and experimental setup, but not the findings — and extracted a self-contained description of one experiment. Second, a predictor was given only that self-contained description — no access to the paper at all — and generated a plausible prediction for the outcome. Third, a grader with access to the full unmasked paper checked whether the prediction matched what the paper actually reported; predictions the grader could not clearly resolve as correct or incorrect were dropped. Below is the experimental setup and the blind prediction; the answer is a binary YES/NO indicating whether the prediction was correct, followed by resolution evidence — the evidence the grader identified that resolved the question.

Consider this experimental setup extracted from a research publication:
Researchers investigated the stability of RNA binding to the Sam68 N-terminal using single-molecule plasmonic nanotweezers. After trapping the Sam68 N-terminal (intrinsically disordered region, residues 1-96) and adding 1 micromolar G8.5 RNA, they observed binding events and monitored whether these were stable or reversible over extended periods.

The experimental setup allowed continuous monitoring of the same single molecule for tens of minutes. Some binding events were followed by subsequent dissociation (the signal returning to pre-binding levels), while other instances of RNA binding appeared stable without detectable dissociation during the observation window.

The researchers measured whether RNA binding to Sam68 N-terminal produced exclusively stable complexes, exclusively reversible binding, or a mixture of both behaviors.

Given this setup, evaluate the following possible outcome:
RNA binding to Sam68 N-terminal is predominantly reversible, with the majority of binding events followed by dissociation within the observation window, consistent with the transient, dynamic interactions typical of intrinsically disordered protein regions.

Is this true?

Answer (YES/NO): NO